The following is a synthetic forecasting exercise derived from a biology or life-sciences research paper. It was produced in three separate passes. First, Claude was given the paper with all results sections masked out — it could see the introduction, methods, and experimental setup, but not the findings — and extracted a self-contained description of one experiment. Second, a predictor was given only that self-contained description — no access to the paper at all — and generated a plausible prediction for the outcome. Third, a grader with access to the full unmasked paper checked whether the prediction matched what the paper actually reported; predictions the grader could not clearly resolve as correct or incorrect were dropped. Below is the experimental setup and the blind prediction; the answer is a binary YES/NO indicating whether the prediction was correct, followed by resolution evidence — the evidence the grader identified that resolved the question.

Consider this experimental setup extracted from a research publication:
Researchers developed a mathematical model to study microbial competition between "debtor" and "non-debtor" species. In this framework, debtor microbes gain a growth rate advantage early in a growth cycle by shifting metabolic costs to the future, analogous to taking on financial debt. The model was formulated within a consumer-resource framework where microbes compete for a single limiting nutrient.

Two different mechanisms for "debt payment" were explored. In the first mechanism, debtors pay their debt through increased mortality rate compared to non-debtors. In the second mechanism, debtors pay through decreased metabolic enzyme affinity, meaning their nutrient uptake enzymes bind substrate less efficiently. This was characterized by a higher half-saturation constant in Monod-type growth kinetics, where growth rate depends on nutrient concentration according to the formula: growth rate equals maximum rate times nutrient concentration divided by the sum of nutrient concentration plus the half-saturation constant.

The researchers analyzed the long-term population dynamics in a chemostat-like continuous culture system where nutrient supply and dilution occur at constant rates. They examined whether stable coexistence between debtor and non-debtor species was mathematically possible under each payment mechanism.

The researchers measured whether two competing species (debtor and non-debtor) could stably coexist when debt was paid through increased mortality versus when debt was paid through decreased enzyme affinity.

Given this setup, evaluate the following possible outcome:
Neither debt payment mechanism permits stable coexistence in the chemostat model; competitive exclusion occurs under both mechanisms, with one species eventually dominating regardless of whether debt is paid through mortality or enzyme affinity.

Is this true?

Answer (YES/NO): NO